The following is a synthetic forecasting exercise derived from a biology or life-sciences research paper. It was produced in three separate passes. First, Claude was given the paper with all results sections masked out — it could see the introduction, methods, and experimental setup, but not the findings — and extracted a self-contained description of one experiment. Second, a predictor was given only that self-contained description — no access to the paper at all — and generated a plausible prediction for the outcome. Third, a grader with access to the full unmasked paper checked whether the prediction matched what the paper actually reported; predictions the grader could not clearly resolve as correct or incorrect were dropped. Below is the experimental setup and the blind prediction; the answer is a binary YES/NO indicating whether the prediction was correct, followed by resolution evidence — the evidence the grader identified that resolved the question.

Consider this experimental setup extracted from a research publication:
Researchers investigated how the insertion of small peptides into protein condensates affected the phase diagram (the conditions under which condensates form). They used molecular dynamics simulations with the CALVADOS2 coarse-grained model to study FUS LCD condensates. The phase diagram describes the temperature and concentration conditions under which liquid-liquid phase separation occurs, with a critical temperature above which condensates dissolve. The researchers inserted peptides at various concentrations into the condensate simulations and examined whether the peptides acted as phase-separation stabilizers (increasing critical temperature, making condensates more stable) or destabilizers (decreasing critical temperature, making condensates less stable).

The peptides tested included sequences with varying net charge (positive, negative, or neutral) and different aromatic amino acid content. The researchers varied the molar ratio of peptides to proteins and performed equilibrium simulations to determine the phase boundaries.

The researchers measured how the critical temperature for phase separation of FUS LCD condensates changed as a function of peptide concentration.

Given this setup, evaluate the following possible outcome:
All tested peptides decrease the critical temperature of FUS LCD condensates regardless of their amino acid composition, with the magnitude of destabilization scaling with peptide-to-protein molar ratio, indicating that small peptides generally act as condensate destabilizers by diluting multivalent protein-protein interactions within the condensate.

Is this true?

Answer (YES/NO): NO